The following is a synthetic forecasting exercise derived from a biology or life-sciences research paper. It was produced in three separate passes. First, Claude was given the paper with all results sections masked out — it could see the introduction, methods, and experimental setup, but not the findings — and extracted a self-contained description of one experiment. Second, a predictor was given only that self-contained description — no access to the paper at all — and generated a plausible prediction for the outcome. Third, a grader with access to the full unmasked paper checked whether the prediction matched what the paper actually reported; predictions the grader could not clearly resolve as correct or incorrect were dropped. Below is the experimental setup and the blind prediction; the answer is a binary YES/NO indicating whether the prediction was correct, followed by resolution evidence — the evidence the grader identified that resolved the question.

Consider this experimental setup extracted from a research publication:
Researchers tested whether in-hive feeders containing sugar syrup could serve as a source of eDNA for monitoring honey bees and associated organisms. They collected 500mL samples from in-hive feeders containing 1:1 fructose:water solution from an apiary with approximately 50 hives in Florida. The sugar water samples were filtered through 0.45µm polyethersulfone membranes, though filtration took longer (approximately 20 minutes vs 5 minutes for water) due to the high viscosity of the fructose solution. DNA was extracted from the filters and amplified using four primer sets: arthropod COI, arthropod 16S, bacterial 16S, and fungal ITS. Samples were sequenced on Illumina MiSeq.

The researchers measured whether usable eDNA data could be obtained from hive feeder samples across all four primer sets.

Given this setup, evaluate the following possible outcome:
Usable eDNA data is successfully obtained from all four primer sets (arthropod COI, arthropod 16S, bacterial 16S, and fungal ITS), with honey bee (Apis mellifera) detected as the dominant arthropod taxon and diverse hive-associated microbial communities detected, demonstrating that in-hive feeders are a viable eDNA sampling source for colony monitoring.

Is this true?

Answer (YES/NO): NO